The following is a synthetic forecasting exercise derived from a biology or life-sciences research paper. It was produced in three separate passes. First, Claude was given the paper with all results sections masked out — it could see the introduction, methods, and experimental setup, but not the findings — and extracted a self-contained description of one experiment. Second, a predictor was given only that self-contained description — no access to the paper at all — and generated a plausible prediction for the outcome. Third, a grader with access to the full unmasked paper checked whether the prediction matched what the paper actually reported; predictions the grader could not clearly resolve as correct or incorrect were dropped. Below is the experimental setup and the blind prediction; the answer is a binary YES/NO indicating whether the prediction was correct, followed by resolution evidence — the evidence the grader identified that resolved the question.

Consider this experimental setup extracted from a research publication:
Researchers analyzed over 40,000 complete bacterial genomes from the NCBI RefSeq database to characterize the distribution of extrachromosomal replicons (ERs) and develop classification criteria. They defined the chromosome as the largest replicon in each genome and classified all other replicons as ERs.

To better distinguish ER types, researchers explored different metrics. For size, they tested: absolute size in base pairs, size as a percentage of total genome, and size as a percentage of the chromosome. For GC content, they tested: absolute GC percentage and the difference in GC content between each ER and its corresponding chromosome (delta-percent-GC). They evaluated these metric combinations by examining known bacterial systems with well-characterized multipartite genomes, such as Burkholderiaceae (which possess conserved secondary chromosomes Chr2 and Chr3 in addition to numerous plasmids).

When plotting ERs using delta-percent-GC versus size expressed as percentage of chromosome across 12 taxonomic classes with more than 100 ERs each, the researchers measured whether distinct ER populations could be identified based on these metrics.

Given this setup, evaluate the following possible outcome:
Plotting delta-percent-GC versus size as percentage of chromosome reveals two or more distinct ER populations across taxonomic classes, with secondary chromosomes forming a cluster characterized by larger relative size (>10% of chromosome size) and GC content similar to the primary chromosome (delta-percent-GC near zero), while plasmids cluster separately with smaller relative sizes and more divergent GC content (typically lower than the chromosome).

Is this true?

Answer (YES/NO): YES